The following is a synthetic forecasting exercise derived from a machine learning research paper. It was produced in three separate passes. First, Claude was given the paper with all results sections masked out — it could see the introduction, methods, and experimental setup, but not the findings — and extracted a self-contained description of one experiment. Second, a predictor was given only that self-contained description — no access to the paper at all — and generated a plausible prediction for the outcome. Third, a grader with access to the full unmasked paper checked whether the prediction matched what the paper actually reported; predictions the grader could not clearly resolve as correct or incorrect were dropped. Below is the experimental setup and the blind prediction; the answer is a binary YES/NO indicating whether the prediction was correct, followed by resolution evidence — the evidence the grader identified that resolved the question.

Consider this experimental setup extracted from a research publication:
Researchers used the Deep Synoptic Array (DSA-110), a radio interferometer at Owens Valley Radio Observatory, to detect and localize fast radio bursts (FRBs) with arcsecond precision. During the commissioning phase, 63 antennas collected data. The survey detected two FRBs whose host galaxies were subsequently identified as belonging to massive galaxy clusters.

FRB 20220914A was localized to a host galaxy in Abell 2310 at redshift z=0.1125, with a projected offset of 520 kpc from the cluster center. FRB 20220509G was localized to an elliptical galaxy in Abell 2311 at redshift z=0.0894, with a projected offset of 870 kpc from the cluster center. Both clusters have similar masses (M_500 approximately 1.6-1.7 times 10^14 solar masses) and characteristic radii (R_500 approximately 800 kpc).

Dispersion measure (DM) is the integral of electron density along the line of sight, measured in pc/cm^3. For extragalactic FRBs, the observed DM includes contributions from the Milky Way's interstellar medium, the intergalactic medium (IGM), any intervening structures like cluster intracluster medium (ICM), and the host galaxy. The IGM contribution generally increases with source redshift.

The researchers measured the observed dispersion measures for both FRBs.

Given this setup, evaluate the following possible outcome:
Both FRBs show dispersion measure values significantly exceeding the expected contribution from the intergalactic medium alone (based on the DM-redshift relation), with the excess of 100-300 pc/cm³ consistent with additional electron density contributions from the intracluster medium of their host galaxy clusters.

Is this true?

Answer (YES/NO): NO